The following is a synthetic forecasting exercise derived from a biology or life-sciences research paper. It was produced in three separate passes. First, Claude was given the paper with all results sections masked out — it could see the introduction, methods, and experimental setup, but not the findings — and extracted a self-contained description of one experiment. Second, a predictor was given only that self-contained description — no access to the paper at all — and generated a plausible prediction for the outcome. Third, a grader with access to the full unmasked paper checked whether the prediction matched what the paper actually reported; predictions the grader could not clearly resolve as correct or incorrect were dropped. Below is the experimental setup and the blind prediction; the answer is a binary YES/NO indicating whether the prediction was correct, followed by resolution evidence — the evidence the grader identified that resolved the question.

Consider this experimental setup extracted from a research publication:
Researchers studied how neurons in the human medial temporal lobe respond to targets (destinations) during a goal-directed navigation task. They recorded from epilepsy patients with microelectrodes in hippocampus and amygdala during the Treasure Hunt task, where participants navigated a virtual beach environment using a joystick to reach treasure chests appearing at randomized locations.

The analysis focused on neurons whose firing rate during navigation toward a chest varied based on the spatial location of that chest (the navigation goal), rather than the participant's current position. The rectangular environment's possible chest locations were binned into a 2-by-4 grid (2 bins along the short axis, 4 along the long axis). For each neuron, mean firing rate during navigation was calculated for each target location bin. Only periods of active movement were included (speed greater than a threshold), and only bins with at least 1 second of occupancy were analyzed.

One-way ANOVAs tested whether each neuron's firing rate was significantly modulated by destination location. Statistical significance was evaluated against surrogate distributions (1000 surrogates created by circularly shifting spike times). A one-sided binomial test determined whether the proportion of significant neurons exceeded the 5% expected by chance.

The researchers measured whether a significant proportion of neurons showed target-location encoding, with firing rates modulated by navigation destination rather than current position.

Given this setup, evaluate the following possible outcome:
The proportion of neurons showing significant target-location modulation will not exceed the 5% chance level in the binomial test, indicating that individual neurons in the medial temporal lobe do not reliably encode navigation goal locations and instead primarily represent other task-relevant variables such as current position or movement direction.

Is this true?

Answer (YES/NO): NO